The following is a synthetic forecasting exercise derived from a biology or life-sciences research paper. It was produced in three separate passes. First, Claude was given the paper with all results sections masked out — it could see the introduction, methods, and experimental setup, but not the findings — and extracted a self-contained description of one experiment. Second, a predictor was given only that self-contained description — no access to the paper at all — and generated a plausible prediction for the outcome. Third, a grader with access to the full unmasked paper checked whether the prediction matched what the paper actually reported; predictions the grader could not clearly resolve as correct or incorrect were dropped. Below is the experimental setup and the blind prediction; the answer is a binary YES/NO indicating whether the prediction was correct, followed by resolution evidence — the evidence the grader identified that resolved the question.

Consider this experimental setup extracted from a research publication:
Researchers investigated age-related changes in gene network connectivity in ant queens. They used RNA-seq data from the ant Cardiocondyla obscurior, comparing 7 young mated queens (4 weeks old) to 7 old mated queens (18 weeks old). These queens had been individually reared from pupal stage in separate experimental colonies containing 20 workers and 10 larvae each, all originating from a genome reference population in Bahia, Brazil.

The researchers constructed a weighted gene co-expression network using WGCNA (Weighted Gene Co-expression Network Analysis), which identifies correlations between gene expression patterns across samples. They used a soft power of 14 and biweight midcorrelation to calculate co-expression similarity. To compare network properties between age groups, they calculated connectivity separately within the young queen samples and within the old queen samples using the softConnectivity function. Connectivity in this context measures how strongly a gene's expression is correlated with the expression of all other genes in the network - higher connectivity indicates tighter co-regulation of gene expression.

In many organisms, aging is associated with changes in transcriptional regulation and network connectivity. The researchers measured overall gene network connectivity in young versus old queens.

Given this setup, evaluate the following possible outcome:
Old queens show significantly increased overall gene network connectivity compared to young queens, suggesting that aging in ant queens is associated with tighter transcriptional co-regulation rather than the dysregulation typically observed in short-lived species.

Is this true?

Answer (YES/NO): YES